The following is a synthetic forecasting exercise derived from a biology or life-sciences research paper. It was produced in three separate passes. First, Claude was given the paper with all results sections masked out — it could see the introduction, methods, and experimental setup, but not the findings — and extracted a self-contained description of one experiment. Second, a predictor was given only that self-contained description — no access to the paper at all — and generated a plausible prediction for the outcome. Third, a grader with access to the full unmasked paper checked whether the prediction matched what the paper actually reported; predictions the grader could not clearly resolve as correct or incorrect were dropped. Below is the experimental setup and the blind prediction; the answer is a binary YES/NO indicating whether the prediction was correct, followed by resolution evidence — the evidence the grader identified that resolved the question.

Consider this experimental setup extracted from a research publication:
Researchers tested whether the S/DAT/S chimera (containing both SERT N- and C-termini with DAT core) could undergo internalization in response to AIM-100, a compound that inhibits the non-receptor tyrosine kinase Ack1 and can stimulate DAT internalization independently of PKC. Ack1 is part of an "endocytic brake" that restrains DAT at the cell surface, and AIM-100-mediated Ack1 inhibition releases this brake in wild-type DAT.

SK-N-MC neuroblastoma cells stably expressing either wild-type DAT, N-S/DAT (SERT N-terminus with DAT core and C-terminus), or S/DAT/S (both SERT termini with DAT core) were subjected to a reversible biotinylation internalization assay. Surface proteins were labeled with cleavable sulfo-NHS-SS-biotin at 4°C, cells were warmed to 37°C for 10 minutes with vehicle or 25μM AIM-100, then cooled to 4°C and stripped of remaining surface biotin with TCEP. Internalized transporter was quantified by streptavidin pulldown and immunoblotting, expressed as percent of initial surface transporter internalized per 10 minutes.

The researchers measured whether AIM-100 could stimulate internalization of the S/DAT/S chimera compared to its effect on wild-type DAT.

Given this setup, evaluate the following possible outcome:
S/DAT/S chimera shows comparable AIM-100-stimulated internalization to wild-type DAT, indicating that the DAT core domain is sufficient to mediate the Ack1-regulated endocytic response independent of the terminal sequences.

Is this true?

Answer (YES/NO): NO